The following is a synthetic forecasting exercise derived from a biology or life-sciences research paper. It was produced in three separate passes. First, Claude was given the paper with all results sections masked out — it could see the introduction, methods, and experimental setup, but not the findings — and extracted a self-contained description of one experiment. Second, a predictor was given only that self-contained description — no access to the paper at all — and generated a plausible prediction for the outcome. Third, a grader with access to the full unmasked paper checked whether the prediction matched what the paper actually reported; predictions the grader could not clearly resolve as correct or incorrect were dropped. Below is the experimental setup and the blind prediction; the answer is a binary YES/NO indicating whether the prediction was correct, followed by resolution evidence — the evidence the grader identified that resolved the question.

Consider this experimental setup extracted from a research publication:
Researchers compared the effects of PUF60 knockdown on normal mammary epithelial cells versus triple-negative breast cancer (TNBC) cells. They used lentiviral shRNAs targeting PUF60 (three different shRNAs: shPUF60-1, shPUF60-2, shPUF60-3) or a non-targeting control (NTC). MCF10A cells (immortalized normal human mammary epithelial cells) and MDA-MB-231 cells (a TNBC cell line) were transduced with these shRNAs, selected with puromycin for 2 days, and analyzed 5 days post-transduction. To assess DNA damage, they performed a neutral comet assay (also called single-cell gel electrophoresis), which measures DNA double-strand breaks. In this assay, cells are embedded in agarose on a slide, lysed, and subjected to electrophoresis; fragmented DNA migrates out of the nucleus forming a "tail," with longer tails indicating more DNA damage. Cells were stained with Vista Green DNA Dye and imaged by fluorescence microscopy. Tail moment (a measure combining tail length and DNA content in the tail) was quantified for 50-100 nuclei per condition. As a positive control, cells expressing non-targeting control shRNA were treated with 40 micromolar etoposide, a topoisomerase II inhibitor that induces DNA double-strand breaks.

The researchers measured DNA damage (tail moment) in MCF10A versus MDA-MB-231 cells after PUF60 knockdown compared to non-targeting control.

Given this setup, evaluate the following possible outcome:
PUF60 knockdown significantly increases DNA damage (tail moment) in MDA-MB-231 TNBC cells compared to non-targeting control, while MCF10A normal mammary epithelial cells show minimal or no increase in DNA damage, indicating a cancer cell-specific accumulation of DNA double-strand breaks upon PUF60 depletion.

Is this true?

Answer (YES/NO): YES